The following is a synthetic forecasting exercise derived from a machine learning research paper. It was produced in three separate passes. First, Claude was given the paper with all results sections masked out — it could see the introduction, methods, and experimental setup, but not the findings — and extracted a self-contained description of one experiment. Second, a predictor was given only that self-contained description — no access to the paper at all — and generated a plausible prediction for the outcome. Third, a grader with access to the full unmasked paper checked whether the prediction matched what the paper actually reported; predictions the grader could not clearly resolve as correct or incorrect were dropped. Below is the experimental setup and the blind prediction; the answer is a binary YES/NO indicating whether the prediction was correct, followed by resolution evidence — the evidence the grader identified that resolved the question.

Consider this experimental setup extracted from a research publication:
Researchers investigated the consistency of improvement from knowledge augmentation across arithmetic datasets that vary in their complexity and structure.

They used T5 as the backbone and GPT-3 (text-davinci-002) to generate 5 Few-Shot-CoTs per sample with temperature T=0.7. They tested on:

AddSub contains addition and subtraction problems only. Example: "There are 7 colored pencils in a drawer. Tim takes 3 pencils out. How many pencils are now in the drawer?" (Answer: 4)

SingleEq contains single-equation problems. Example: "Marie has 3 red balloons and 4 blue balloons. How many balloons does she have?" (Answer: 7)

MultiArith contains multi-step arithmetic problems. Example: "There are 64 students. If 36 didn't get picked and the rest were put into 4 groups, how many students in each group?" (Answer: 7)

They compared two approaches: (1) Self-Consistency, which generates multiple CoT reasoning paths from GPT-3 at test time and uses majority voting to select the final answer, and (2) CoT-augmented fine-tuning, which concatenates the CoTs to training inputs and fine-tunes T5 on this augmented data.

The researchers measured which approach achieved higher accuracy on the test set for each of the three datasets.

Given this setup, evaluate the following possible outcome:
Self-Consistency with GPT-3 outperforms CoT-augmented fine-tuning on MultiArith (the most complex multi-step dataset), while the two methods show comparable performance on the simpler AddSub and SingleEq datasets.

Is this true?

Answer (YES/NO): NO